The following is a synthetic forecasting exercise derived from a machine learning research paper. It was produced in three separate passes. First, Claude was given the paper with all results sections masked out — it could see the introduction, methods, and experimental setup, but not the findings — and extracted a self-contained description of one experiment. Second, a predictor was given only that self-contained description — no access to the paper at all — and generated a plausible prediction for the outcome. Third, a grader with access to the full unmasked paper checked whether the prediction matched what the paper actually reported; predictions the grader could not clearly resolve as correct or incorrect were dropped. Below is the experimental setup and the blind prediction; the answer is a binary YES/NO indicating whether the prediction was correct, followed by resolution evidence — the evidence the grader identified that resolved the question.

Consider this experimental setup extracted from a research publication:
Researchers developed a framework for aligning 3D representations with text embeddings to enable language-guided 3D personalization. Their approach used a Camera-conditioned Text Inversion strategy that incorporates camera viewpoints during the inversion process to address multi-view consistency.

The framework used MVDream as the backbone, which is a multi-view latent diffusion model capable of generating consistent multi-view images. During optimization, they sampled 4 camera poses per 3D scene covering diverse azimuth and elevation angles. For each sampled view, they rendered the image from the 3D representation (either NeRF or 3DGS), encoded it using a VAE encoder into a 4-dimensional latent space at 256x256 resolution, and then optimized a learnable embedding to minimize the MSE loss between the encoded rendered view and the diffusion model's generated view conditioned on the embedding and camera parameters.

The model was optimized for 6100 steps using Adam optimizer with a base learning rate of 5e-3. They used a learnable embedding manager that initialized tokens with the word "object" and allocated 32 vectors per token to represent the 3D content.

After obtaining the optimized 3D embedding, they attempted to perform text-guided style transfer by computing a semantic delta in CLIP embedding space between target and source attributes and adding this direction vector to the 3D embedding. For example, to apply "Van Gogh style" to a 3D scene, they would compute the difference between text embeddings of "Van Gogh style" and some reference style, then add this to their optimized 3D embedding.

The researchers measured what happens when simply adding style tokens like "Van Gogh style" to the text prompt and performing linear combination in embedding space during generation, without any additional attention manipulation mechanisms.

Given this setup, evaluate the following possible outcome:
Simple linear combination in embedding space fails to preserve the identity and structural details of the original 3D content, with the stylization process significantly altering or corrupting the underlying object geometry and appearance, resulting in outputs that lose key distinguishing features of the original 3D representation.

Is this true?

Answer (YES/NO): NO